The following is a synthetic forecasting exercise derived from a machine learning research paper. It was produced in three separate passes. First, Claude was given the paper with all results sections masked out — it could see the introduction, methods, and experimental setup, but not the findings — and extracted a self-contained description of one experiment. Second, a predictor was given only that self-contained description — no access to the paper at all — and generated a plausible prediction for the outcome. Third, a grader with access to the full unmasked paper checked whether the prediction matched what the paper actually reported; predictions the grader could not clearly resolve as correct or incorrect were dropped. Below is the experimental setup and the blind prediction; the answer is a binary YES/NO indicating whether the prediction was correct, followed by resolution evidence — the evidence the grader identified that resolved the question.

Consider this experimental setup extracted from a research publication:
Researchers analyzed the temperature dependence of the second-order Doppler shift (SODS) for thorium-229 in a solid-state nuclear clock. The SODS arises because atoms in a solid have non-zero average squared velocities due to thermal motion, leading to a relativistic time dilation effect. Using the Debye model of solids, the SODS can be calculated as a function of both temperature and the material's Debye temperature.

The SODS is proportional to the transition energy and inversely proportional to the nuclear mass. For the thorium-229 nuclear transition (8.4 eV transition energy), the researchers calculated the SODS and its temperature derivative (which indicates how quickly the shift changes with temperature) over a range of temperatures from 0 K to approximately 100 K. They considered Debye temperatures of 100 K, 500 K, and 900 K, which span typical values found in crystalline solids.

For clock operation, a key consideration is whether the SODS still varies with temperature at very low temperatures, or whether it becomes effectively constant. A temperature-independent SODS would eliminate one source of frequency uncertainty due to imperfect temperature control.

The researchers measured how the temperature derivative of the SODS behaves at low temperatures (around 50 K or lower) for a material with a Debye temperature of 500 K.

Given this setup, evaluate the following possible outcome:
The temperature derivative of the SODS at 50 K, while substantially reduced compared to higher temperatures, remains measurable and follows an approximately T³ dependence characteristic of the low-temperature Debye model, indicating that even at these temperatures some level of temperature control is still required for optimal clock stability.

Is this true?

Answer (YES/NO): NO